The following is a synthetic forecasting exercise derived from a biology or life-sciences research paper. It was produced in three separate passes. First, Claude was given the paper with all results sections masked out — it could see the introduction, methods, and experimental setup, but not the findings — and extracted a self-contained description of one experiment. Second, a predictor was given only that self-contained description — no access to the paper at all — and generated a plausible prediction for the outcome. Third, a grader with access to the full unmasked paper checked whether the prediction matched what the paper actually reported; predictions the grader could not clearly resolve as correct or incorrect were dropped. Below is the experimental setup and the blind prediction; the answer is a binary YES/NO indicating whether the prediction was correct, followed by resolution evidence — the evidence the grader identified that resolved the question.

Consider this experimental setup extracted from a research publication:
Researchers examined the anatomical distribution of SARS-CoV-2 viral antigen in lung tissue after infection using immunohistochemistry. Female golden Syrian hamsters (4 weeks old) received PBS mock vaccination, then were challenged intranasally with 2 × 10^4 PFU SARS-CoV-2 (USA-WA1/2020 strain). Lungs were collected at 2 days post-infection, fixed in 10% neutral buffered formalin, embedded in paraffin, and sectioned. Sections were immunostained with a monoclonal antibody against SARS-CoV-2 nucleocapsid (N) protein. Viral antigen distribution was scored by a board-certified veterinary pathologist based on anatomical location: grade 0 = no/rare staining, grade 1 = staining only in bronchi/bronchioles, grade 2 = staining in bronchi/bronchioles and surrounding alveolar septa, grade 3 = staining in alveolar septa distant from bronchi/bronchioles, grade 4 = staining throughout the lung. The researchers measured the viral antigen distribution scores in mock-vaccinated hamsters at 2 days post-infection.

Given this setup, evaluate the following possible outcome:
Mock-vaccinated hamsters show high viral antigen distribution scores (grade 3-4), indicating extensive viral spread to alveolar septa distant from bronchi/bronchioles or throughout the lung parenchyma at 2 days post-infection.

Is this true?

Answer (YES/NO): NO